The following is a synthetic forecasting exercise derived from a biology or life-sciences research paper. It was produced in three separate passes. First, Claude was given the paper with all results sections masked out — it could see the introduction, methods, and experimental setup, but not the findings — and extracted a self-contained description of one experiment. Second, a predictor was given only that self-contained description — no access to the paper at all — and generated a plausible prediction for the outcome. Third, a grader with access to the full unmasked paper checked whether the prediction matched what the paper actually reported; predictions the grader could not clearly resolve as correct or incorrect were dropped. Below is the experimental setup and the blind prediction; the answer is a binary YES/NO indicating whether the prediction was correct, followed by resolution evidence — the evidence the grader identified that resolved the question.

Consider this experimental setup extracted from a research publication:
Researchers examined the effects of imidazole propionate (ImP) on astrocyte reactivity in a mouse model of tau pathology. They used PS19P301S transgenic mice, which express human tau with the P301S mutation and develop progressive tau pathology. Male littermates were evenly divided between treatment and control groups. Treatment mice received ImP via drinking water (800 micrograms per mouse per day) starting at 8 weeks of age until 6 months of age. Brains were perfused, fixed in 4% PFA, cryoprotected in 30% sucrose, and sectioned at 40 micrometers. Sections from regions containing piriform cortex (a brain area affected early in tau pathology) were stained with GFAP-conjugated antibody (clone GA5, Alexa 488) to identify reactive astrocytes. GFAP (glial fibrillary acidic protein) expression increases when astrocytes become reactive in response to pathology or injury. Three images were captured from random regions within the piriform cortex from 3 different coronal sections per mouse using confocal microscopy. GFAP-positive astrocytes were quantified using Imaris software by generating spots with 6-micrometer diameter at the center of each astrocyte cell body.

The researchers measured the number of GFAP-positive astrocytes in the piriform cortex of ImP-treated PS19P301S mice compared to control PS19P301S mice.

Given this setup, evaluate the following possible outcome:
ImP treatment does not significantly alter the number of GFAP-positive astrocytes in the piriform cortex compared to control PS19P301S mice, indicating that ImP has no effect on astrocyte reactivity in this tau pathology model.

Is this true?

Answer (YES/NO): NO